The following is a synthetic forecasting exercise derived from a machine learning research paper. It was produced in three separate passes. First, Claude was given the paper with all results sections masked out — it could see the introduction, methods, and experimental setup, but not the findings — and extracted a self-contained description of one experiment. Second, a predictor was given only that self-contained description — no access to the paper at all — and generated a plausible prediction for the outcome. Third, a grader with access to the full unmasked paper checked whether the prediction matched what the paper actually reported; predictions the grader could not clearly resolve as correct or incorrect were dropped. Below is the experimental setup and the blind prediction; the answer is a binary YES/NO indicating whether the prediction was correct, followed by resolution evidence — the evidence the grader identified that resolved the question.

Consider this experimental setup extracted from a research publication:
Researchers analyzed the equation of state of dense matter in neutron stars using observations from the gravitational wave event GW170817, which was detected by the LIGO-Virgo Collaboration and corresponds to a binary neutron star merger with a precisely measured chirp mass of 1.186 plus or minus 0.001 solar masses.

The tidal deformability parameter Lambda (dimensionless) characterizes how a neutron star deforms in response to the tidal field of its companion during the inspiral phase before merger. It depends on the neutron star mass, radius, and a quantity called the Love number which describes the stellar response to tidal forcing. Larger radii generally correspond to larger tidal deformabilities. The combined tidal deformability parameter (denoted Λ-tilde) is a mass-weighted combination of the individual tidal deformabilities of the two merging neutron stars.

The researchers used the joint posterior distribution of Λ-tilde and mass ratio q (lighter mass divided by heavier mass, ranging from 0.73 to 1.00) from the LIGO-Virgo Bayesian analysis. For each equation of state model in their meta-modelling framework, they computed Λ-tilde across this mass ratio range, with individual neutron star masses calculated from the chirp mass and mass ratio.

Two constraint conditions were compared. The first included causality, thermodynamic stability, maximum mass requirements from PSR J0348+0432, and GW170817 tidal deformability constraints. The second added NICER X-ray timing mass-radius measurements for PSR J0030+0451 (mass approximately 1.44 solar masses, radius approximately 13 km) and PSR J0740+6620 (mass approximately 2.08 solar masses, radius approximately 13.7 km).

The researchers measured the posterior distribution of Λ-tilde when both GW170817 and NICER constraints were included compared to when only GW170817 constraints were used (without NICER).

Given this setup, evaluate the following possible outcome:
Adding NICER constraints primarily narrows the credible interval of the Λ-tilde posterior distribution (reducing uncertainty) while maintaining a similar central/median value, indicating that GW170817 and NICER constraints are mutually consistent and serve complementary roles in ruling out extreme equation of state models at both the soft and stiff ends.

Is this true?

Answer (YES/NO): NO